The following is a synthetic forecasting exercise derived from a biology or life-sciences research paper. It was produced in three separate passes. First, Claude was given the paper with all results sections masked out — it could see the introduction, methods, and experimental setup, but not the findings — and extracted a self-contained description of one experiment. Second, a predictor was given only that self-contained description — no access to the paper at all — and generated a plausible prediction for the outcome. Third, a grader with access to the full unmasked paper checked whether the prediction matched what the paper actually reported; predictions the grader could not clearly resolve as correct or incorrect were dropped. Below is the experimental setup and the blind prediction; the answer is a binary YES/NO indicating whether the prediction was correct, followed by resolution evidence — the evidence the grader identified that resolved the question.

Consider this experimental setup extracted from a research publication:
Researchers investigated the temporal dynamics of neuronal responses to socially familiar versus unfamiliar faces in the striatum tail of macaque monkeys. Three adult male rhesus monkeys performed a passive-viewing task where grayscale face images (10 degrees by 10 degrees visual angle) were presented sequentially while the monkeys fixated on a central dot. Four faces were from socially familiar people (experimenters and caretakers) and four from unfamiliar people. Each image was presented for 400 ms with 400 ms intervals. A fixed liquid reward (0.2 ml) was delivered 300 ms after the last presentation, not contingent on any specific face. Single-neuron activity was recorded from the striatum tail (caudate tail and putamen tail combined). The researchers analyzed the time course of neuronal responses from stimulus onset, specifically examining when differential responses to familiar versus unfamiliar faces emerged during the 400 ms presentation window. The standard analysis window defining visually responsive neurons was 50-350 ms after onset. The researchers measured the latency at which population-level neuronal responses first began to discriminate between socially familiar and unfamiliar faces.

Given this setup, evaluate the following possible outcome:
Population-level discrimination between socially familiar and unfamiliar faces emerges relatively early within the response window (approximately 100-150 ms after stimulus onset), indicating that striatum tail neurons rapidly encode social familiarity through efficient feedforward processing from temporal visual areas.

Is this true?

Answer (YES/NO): NO